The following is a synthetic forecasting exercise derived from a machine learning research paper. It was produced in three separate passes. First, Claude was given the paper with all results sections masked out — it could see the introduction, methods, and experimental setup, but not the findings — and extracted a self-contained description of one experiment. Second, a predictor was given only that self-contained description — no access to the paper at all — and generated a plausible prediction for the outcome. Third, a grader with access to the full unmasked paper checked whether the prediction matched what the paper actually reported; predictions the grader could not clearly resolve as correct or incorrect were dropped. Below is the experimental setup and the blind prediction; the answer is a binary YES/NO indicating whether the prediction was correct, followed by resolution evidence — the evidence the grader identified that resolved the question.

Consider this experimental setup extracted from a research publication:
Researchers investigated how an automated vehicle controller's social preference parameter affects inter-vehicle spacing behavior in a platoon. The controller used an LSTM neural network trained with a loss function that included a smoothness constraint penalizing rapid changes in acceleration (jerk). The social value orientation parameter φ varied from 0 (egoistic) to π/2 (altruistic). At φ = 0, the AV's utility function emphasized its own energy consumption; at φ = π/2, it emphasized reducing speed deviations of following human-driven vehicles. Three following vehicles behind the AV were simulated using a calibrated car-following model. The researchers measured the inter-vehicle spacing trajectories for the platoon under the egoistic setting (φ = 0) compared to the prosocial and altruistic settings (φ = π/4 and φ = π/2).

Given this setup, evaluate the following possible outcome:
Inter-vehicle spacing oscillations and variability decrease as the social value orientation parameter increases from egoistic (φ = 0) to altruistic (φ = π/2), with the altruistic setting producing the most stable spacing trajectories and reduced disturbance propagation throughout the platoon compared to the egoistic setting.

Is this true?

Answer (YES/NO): NO